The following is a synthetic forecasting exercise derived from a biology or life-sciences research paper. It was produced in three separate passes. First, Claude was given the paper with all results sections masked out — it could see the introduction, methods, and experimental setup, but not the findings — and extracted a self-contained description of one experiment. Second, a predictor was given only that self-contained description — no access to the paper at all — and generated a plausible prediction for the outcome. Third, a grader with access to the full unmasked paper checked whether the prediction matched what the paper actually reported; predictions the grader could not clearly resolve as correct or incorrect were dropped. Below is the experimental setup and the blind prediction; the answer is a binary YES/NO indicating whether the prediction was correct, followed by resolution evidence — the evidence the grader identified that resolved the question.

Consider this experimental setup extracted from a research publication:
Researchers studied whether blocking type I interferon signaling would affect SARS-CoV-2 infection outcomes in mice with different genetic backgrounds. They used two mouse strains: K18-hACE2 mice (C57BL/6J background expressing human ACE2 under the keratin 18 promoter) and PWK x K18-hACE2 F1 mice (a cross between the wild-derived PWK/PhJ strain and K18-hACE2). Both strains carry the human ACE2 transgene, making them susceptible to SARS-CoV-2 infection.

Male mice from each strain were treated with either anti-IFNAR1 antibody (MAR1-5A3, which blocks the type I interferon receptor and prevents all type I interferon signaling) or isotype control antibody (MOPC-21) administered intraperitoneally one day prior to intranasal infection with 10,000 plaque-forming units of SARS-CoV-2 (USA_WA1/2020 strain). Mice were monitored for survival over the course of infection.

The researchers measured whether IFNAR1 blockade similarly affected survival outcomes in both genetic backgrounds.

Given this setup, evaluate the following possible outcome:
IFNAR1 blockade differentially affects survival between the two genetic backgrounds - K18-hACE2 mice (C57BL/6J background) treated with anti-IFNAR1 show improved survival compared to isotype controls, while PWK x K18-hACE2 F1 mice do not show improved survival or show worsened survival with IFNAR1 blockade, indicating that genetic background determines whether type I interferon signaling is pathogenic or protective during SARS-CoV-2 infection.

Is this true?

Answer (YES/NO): NO